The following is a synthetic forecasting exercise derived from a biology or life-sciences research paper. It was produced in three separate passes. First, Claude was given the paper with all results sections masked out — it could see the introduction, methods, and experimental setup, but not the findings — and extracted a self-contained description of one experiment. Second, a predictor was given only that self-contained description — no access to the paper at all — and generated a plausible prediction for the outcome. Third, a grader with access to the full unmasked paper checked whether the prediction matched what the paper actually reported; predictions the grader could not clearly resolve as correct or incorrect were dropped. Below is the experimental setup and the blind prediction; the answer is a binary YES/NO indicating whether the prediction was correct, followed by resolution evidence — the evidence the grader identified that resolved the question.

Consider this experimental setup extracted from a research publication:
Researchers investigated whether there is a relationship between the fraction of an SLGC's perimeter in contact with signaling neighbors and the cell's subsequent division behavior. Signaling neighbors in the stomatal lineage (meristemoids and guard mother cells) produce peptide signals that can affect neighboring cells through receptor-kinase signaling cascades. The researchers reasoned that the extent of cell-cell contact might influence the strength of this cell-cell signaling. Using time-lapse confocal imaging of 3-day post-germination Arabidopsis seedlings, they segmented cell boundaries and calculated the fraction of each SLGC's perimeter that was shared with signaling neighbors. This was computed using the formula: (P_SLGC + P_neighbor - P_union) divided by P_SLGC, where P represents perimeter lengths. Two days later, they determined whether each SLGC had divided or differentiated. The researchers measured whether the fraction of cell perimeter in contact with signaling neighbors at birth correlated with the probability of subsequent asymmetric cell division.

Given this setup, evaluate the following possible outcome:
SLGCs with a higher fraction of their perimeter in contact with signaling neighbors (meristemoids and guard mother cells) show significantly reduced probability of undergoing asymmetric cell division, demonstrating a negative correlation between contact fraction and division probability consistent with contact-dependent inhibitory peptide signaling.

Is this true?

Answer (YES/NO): NO